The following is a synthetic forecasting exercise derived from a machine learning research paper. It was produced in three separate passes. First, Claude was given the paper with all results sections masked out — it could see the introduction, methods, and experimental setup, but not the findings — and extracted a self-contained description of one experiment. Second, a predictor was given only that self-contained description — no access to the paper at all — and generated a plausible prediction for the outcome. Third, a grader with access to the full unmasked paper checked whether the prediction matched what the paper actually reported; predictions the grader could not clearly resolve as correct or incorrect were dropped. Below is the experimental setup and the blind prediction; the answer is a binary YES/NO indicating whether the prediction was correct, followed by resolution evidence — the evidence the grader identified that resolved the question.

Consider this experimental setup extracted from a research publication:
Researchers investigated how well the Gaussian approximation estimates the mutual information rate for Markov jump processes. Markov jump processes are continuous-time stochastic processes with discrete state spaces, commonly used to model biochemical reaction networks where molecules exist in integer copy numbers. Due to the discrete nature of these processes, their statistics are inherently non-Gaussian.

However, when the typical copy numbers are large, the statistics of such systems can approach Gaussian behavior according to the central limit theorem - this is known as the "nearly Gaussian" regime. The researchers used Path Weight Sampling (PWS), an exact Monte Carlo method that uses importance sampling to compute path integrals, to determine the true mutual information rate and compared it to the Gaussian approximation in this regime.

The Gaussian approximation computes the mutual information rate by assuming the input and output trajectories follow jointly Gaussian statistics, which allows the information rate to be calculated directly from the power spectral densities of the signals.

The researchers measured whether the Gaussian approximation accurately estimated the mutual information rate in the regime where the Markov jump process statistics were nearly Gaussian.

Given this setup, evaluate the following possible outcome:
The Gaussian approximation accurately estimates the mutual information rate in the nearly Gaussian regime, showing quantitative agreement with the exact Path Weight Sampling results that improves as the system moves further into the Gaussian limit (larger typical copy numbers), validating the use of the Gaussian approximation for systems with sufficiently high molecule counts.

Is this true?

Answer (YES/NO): NO